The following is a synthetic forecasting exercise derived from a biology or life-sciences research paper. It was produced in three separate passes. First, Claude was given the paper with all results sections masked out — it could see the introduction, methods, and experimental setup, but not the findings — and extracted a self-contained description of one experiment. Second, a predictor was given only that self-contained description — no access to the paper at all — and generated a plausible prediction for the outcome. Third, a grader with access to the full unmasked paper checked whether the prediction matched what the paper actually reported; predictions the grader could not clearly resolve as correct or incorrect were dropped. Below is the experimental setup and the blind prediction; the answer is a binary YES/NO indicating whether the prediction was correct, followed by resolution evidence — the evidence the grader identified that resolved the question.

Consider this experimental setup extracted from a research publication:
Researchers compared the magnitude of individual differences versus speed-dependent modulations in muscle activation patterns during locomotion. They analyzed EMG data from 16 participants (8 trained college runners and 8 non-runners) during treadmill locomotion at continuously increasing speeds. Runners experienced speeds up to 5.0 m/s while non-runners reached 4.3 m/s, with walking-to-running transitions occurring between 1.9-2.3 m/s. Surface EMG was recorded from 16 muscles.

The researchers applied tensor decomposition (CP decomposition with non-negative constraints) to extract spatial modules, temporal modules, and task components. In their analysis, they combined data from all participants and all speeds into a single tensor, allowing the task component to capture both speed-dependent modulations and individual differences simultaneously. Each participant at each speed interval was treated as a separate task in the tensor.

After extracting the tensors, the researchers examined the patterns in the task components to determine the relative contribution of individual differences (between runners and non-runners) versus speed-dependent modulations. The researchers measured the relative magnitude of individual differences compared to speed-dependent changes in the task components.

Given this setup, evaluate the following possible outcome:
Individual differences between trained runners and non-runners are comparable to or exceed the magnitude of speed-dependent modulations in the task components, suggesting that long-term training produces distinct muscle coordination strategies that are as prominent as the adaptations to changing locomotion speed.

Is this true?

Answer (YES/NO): NO